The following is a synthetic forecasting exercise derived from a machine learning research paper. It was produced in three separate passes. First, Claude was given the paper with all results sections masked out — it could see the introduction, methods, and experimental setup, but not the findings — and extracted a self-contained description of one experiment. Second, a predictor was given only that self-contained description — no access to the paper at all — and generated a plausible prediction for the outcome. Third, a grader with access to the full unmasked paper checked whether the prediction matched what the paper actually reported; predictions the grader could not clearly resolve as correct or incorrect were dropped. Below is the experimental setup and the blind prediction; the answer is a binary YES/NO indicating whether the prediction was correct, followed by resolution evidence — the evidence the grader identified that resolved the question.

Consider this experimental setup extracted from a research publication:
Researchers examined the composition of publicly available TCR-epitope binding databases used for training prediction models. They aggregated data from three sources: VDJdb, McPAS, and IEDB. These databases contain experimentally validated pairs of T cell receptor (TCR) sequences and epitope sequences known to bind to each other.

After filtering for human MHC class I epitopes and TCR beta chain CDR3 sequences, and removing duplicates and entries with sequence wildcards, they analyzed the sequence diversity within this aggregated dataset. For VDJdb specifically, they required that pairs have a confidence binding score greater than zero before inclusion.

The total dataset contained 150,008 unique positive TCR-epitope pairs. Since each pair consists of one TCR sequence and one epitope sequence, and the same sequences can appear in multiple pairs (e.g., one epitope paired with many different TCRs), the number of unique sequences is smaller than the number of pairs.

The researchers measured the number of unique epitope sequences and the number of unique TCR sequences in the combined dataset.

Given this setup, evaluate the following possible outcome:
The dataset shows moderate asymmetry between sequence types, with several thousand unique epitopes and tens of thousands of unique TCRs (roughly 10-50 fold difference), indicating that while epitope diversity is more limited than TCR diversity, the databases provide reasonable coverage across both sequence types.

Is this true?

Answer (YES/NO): NO